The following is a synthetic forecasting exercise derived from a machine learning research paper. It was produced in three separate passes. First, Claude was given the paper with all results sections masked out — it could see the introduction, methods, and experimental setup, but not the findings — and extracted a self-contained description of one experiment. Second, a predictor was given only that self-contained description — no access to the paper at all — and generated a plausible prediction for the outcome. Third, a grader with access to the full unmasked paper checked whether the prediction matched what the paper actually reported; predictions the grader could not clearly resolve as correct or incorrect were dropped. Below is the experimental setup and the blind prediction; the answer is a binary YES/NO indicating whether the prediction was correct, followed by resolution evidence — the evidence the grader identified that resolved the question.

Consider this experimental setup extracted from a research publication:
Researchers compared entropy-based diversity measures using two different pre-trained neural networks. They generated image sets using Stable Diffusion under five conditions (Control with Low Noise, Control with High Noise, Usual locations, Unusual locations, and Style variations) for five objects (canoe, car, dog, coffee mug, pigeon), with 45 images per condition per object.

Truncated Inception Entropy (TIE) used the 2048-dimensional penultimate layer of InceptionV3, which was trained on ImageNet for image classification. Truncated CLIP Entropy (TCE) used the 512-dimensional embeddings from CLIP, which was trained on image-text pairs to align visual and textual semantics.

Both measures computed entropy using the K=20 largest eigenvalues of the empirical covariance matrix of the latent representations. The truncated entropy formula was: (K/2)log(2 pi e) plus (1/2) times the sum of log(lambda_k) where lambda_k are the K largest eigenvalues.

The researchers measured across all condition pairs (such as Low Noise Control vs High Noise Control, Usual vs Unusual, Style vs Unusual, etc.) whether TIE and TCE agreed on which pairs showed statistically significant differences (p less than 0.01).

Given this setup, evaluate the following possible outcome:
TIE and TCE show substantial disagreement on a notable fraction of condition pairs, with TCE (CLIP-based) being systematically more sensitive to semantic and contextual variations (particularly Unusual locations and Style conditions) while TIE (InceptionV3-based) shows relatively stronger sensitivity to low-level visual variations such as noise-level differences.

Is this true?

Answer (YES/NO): NO